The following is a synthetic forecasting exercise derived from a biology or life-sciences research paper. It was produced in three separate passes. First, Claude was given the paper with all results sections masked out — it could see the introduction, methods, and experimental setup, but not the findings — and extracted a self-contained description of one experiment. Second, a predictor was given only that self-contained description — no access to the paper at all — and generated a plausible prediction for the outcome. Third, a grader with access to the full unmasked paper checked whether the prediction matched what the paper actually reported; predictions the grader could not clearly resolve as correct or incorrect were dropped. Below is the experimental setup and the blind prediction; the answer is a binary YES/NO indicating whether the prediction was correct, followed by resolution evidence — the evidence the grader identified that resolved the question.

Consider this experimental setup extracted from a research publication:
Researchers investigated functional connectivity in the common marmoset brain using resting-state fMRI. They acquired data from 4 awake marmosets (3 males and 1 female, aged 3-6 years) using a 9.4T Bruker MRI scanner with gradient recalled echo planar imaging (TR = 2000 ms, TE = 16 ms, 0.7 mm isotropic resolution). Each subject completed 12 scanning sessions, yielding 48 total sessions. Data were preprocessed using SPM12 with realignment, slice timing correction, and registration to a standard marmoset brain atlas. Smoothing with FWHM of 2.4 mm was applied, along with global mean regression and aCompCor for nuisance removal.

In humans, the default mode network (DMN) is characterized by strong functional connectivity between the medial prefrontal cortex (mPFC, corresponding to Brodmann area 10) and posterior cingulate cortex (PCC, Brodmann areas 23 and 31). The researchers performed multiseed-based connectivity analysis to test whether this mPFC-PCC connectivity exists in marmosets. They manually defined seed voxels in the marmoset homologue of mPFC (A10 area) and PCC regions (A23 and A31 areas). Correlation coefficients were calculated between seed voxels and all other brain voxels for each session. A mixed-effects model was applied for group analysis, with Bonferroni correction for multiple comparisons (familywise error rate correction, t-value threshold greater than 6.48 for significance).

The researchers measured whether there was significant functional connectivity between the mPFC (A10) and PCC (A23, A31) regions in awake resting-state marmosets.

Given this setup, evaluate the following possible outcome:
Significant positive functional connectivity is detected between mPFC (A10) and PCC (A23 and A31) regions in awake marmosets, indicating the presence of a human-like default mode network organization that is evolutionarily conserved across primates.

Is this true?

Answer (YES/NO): NO